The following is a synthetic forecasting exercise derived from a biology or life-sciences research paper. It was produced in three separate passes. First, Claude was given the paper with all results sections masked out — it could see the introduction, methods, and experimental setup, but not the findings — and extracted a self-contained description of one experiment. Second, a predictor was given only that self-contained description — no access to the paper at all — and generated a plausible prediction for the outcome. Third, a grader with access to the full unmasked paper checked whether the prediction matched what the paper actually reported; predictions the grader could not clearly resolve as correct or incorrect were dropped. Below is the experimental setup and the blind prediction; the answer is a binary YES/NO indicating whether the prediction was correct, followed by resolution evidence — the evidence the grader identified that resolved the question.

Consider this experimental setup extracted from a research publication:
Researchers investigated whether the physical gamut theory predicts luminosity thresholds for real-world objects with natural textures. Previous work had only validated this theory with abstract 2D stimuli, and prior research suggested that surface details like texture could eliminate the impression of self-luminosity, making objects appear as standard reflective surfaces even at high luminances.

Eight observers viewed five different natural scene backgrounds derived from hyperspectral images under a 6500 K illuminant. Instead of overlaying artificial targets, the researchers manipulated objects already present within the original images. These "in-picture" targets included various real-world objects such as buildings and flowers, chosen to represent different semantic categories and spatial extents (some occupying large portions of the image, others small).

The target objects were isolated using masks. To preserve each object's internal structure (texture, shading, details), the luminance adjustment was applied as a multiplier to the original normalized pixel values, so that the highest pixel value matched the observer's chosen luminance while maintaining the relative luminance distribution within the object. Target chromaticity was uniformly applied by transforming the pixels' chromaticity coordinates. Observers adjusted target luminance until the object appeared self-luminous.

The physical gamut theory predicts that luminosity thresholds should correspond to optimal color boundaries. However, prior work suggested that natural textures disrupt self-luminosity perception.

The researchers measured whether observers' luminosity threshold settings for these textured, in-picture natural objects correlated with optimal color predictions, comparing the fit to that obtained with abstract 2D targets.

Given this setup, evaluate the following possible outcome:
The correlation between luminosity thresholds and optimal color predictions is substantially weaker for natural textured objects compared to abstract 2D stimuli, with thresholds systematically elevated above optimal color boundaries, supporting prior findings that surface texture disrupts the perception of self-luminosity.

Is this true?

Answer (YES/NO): NO